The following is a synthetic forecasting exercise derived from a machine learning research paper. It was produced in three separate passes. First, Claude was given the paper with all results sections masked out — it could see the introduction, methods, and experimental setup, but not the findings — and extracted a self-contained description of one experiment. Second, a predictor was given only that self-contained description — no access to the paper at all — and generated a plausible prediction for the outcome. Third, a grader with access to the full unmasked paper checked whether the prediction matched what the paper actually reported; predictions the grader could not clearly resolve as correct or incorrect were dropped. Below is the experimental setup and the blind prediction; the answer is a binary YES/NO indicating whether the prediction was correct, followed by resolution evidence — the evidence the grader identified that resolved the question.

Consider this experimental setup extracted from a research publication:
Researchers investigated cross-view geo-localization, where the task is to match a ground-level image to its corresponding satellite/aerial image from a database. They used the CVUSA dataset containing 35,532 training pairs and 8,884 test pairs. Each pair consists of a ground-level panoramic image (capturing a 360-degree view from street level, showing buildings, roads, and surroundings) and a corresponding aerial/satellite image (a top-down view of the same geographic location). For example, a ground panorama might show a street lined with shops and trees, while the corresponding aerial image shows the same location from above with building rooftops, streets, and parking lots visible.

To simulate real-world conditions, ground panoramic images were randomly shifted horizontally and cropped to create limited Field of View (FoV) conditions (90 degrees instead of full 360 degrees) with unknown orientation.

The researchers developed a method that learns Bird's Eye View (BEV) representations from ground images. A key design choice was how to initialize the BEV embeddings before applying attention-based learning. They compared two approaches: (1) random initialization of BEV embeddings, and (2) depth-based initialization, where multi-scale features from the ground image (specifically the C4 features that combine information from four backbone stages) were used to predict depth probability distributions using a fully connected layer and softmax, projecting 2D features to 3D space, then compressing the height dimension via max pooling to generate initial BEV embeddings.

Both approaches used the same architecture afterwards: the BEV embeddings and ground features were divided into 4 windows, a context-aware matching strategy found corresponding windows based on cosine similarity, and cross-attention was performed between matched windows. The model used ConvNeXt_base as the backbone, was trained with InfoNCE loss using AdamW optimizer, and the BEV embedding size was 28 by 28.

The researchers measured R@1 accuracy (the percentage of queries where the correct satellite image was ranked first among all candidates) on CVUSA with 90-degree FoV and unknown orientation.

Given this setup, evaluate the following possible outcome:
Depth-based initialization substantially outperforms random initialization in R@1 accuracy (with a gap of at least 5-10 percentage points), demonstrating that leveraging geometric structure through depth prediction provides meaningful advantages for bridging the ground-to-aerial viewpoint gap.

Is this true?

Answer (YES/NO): NO